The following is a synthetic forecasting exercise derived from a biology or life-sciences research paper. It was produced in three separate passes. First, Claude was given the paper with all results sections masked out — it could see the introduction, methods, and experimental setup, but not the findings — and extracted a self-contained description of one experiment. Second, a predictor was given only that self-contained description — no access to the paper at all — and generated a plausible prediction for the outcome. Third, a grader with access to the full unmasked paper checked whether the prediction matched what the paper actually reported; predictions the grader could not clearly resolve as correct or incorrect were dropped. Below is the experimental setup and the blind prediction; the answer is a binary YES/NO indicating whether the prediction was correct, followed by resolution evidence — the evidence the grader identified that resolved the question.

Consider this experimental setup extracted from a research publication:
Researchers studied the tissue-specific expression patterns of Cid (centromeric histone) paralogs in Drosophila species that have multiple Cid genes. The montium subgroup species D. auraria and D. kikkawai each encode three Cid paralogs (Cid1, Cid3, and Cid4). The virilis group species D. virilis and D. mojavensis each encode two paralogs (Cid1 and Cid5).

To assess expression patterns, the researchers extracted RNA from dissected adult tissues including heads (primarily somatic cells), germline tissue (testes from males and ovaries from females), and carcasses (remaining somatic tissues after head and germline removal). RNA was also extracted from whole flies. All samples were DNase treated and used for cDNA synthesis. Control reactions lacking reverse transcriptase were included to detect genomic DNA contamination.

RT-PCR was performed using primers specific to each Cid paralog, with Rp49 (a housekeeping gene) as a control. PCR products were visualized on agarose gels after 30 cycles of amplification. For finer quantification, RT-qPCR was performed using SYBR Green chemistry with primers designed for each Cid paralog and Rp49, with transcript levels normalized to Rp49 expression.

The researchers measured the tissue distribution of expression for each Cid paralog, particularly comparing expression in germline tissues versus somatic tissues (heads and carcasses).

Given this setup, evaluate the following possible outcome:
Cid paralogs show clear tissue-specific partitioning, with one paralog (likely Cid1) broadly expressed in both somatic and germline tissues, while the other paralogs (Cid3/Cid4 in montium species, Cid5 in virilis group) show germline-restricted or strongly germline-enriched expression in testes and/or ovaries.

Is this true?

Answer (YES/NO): NO